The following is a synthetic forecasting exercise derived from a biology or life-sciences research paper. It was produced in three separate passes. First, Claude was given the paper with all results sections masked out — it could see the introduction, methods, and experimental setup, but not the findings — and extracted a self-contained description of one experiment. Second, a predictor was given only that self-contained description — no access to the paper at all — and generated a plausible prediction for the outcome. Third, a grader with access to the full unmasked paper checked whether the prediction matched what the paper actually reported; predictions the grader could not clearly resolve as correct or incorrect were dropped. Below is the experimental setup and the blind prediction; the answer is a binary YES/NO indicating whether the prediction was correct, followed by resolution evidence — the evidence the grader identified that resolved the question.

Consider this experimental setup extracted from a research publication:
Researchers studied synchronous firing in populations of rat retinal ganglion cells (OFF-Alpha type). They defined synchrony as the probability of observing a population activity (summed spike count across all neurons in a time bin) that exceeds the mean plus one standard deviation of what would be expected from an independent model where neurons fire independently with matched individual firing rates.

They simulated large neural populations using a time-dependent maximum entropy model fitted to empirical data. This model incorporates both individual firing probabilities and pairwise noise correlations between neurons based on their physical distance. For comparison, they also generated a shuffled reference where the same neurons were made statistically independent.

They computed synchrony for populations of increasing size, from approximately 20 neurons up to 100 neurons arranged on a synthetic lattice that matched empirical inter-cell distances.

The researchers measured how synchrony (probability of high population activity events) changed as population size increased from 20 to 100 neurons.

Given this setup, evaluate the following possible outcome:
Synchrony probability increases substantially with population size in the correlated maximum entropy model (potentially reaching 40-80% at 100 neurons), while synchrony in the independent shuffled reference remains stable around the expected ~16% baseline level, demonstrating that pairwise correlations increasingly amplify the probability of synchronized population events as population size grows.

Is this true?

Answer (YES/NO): NO